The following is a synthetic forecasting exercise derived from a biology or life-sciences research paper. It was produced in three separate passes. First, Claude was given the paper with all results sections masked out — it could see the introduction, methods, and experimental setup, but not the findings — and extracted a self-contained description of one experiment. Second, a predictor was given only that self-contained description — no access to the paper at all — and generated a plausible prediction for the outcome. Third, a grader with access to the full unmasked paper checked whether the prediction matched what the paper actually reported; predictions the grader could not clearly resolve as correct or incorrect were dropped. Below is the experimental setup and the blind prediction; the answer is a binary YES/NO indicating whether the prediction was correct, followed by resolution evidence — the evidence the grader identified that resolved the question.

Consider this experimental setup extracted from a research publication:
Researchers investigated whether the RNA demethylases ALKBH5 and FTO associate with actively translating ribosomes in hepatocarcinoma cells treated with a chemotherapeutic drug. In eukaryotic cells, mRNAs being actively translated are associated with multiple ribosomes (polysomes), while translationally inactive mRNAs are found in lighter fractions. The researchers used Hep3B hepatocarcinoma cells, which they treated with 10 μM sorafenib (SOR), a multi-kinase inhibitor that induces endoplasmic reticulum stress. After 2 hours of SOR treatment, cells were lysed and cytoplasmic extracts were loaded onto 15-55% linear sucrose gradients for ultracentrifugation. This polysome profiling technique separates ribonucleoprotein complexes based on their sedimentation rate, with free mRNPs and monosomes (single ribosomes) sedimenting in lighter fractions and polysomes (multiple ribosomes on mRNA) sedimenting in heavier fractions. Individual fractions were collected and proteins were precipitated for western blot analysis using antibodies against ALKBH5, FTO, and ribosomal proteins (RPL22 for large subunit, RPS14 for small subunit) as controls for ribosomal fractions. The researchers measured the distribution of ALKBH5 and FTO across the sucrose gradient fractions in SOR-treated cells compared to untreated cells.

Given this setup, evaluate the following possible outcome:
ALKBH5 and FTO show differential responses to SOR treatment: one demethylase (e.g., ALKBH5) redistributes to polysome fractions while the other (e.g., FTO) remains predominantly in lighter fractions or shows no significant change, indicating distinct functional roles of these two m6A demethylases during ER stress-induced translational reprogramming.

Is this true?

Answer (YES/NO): NO